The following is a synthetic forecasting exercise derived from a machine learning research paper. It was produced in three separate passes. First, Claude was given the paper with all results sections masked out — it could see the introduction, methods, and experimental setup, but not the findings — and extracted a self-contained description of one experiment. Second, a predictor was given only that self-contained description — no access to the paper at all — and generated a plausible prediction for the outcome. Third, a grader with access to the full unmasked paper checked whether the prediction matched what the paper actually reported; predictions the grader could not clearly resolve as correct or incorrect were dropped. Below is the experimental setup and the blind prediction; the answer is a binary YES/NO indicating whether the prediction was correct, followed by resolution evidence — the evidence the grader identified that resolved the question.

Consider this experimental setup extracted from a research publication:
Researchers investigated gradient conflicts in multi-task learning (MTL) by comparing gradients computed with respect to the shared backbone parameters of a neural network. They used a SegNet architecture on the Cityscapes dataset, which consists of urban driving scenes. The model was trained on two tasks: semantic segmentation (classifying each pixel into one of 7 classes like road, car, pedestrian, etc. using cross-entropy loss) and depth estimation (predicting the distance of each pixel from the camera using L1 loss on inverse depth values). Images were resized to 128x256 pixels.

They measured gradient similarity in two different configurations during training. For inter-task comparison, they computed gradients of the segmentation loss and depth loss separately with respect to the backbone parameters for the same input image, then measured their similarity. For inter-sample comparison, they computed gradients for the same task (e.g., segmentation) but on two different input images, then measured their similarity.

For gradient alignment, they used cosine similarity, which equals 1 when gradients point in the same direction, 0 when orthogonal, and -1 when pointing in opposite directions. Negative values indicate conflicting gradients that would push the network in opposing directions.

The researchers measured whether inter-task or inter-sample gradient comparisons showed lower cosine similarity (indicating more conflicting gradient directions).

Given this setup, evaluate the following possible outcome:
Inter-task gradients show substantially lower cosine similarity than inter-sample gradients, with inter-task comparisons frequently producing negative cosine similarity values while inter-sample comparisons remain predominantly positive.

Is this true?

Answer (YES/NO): NO